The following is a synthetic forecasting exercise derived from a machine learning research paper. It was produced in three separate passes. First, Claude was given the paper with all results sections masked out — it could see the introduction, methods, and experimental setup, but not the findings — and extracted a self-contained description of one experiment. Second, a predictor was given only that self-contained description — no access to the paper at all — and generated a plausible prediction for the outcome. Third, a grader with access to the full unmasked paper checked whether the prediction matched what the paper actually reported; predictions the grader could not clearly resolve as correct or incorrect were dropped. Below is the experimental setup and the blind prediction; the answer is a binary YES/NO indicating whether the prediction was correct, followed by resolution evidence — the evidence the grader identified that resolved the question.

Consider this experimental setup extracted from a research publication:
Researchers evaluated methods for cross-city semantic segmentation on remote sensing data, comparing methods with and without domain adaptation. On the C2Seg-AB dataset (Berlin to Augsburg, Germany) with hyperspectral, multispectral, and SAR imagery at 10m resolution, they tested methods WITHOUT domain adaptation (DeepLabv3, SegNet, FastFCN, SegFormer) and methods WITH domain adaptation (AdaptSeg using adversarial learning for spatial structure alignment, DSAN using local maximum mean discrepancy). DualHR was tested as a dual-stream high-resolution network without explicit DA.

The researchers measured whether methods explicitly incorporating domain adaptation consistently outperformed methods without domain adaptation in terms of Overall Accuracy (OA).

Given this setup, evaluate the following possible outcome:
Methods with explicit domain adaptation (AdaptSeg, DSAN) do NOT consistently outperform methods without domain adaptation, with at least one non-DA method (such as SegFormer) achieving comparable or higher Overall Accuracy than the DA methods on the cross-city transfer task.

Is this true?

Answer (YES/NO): YES